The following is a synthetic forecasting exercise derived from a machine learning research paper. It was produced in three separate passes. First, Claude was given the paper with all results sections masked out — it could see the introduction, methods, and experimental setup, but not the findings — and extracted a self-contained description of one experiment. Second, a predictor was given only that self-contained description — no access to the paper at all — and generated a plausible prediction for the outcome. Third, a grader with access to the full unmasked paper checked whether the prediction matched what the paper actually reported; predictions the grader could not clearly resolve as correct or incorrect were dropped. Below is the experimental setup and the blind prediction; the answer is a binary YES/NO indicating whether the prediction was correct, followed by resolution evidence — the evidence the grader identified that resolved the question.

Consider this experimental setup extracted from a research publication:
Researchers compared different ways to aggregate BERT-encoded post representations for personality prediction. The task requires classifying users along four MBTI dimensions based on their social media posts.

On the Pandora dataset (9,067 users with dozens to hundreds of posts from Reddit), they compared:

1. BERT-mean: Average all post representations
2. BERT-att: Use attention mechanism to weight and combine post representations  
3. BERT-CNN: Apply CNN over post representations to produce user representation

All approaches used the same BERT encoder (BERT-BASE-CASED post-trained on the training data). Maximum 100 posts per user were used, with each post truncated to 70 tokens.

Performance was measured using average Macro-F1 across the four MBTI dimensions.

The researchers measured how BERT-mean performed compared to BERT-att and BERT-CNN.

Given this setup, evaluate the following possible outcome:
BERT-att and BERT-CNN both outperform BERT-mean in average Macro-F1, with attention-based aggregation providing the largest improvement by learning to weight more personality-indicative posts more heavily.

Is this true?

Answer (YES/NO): NO